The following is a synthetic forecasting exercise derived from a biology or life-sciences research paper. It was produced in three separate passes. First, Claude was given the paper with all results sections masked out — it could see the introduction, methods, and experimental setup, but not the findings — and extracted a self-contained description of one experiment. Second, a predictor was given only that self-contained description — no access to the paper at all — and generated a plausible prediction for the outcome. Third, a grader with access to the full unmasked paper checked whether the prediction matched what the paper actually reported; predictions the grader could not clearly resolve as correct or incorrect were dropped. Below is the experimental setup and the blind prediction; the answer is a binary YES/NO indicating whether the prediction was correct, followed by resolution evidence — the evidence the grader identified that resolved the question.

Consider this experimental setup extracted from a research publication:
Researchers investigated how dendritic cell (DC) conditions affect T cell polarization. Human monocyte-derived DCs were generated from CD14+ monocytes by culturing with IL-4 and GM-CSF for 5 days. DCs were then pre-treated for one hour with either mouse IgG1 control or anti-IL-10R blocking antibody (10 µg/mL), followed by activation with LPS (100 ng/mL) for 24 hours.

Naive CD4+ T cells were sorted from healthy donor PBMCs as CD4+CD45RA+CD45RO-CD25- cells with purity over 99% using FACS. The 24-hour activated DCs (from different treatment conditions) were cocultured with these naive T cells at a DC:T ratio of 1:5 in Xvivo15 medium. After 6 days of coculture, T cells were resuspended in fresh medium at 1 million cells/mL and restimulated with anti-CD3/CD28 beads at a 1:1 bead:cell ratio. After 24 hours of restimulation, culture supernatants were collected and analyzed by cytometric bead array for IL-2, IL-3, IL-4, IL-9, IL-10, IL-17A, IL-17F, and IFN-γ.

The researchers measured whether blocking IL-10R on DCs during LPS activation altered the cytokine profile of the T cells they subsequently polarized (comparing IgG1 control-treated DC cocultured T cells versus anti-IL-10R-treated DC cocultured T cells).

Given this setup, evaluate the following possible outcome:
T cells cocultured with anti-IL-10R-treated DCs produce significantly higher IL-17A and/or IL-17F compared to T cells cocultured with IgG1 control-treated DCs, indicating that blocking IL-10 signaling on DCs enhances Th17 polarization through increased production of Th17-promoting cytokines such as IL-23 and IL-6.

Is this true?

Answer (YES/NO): YES